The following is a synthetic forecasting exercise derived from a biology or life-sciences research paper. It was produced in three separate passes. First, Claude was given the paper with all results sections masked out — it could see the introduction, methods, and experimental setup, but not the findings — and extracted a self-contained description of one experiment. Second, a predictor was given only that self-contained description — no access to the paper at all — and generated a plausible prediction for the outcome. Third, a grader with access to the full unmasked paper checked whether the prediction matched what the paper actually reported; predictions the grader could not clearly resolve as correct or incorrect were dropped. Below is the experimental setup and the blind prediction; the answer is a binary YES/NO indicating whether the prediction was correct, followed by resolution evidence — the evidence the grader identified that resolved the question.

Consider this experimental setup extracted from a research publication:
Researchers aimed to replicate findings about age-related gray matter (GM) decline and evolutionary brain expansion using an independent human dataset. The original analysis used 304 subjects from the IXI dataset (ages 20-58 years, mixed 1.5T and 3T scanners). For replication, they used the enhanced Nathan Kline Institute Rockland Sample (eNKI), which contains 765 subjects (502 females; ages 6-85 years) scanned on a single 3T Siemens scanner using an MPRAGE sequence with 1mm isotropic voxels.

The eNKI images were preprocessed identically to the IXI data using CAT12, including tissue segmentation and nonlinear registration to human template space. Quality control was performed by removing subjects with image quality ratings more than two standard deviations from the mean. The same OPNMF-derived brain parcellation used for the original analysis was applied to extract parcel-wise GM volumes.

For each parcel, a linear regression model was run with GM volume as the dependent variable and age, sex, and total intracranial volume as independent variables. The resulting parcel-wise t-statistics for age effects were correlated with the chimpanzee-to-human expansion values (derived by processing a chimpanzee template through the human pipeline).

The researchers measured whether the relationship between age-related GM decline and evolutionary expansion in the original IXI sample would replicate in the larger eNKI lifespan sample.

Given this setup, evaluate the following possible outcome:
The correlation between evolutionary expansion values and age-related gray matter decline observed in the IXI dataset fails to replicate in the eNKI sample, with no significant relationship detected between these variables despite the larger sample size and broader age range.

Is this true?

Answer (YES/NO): NO